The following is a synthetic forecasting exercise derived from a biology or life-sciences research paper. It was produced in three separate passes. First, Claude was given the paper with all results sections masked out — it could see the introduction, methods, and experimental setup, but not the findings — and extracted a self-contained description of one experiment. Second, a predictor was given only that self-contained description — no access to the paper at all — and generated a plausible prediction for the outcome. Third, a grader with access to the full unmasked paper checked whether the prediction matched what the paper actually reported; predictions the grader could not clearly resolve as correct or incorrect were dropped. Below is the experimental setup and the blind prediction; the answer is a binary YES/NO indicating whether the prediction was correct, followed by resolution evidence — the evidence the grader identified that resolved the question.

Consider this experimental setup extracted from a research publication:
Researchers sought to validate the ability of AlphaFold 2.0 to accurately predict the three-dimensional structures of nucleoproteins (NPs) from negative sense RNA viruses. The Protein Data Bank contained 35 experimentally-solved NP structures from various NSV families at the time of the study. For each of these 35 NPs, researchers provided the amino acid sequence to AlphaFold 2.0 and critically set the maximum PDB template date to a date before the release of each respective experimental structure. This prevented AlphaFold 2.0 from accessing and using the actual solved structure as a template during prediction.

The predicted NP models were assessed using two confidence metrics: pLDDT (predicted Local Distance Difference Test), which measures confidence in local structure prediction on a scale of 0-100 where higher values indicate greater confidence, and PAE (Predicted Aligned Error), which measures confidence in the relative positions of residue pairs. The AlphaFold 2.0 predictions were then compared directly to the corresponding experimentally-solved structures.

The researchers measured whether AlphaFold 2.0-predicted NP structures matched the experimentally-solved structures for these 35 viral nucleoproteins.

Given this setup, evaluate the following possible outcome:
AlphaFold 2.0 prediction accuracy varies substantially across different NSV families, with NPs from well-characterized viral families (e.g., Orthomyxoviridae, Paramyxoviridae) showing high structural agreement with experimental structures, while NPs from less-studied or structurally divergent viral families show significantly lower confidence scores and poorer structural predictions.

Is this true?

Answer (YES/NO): NO